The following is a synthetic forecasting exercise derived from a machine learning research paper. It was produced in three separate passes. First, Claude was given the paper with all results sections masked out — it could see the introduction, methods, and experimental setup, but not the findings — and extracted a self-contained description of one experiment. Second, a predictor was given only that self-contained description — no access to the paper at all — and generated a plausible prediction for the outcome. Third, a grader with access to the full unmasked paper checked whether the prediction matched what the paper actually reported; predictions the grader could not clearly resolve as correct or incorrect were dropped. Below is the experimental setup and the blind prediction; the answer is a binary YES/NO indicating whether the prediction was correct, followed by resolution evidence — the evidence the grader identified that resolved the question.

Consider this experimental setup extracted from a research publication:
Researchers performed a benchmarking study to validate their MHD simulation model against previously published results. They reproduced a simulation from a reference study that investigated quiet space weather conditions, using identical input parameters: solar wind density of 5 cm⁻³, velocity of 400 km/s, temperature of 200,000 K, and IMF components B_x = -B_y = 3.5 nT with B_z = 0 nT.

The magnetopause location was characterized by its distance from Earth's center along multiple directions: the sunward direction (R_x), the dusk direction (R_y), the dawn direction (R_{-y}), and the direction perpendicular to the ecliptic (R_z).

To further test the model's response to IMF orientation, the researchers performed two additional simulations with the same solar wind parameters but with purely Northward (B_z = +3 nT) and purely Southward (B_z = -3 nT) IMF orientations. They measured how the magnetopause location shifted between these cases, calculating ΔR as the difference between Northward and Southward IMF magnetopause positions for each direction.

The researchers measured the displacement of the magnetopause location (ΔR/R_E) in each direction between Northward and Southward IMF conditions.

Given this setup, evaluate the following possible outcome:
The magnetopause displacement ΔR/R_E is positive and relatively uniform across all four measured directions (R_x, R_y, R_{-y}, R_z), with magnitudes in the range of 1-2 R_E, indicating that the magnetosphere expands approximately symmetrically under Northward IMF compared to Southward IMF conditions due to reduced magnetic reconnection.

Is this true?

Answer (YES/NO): NO